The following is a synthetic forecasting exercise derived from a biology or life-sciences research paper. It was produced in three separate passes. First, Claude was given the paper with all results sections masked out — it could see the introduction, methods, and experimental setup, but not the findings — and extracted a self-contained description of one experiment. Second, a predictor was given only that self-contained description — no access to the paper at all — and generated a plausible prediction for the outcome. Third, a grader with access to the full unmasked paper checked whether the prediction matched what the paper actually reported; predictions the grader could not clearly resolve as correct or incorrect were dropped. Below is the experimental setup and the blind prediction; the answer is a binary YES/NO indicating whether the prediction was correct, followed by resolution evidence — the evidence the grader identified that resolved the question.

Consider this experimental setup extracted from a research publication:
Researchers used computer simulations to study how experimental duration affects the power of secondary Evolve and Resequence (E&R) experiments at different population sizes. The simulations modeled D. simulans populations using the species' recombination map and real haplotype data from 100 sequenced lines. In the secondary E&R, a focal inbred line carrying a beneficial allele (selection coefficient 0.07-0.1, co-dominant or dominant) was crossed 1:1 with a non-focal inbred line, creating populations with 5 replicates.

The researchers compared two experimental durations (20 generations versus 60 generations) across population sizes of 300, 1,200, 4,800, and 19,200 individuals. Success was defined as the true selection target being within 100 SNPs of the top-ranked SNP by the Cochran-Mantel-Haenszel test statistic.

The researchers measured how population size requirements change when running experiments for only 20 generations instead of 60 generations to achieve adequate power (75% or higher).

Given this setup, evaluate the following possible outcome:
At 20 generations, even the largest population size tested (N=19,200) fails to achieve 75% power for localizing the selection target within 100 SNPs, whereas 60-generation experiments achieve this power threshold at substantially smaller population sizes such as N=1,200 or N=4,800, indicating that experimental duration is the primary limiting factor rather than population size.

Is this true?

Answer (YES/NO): NO